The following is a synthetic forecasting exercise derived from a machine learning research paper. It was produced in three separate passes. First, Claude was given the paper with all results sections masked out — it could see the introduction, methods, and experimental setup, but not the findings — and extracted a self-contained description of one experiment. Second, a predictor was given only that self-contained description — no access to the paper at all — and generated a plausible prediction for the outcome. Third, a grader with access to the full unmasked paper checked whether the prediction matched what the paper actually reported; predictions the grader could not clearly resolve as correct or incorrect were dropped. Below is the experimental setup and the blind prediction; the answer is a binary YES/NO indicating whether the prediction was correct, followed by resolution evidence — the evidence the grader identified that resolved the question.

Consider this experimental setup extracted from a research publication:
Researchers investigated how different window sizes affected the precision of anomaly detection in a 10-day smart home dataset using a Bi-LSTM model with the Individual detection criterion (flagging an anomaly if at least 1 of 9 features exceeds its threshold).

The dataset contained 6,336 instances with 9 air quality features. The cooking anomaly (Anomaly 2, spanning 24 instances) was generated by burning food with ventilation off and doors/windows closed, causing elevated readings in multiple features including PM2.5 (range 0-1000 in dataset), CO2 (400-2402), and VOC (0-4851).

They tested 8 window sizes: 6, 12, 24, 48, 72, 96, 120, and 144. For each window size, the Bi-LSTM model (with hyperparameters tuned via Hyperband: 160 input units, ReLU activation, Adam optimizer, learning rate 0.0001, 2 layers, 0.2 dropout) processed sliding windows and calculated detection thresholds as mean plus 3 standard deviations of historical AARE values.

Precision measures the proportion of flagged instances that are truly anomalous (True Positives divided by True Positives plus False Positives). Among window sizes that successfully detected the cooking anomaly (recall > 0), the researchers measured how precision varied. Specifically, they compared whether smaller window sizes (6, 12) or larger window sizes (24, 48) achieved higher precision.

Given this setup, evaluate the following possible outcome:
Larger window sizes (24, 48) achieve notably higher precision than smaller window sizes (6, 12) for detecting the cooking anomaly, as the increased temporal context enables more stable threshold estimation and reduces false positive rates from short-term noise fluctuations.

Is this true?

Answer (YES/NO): NO